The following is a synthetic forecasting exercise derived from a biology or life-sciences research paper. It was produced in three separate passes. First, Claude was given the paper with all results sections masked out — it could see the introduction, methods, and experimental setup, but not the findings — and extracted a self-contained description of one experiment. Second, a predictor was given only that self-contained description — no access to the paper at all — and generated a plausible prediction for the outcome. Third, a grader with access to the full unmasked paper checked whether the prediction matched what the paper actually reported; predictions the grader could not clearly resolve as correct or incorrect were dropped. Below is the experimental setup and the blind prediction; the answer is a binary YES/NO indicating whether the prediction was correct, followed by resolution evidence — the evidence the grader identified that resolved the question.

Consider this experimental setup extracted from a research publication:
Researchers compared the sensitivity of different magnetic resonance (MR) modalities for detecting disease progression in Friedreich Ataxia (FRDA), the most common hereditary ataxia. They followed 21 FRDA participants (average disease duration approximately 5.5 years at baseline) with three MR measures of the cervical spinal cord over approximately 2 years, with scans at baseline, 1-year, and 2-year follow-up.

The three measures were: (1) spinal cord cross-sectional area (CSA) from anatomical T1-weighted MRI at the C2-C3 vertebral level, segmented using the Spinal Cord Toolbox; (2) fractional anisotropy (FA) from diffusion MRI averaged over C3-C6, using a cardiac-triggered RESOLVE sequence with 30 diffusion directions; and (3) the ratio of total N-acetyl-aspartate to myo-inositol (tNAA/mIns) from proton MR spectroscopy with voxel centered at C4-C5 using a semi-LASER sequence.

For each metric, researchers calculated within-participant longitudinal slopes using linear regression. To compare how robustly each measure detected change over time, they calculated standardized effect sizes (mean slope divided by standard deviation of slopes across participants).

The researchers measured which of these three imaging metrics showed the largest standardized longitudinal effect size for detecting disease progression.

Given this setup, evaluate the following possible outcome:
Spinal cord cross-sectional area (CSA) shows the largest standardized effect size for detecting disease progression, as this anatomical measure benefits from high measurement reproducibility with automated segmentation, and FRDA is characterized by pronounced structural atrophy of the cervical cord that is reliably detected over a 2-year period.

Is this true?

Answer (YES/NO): YES